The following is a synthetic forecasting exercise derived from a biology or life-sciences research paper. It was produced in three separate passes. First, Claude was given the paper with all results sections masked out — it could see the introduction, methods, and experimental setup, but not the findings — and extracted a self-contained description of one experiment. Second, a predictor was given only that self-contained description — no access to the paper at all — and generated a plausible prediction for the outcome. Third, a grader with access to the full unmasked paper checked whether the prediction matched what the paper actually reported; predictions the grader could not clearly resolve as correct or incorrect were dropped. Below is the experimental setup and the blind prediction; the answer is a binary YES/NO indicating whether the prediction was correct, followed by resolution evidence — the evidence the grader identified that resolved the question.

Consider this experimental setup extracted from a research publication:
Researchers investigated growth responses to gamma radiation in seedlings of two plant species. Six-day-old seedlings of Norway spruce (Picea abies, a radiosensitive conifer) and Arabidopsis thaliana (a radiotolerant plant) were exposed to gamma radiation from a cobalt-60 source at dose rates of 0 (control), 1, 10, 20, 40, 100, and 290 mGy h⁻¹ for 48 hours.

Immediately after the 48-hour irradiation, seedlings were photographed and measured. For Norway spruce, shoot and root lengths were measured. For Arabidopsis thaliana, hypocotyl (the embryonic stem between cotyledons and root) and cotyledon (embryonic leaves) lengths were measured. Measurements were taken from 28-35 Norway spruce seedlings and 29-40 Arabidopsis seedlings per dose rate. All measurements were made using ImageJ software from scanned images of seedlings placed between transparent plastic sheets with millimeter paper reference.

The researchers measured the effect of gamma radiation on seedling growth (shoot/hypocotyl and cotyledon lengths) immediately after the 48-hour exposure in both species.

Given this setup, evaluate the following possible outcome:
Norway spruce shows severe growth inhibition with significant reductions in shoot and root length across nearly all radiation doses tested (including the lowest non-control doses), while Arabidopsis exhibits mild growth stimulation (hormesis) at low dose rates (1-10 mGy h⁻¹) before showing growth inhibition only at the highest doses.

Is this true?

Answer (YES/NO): NO